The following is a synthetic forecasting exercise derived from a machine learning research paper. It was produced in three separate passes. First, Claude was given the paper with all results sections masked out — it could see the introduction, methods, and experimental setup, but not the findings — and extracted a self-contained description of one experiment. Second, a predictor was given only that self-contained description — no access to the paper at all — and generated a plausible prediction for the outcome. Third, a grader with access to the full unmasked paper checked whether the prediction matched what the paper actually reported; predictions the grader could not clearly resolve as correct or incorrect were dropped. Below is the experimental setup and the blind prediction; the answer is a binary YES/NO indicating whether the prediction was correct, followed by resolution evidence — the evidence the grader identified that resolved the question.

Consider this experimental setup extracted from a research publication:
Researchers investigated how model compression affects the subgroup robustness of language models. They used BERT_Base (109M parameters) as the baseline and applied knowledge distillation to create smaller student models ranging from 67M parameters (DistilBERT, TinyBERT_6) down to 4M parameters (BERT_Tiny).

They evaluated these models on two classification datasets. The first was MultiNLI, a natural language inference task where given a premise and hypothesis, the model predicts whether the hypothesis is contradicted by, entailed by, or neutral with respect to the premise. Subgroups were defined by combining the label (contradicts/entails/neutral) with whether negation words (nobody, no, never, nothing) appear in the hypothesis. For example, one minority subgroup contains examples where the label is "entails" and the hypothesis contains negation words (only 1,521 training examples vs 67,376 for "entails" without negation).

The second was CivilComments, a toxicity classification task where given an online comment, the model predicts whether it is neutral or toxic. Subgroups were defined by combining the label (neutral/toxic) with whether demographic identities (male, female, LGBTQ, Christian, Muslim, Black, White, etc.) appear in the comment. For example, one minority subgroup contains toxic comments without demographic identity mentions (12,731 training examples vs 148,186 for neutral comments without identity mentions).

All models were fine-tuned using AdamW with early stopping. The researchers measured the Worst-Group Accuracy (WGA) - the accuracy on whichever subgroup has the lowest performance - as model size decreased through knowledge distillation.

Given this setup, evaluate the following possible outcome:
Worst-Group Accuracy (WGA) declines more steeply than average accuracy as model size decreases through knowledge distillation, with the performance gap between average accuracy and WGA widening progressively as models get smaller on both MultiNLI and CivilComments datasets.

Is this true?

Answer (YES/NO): NO